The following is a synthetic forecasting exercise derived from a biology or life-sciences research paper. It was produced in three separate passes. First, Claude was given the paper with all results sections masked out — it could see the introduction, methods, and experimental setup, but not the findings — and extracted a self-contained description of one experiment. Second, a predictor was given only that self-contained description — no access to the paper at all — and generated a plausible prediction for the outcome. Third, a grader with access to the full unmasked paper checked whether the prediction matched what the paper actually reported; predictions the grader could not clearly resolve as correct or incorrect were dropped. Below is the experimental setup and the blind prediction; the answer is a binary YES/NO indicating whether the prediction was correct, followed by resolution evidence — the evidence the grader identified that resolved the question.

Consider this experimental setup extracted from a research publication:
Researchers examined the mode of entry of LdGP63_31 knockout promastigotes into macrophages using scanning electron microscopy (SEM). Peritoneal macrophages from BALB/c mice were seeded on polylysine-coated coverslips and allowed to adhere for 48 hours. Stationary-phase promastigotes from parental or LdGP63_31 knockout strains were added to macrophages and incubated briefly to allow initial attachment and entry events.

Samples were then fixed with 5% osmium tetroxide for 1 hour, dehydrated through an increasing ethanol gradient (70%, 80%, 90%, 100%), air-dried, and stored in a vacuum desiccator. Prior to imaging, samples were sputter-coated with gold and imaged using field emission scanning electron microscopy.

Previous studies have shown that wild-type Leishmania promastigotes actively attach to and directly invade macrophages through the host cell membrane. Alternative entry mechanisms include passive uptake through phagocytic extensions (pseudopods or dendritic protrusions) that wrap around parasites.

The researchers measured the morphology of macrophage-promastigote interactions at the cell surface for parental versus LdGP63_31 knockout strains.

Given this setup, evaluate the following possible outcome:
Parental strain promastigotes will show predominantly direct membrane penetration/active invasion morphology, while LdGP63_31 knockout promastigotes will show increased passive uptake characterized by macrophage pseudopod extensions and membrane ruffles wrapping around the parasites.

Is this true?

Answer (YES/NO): YES